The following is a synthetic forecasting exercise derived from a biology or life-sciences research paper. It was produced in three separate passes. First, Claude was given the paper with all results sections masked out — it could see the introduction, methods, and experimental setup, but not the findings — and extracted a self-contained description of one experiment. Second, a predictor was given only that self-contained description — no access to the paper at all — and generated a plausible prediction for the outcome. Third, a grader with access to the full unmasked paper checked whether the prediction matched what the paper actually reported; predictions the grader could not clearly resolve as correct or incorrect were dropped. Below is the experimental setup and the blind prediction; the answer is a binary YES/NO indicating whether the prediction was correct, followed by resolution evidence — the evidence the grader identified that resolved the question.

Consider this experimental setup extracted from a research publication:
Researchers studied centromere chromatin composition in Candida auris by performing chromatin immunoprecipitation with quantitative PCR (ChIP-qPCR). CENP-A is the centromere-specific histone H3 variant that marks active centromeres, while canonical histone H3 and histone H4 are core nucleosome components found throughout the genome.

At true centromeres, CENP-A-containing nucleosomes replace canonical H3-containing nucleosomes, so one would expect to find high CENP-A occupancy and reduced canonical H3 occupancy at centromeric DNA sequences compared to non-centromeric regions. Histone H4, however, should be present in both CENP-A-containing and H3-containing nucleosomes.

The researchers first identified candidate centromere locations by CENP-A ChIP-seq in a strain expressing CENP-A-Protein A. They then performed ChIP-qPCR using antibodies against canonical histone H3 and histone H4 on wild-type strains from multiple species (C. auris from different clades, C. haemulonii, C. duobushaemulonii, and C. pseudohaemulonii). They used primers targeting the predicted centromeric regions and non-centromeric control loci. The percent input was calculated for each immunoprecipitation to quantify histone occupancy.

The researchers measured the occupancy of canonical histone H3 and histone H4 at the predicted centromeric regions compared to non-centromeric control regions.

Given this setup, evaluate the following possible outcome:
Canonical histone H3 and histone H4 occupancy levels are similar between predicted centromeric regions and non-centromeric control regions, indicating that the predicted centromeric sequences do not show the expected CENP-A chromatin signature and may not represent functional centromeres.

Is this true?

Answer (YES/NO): NO